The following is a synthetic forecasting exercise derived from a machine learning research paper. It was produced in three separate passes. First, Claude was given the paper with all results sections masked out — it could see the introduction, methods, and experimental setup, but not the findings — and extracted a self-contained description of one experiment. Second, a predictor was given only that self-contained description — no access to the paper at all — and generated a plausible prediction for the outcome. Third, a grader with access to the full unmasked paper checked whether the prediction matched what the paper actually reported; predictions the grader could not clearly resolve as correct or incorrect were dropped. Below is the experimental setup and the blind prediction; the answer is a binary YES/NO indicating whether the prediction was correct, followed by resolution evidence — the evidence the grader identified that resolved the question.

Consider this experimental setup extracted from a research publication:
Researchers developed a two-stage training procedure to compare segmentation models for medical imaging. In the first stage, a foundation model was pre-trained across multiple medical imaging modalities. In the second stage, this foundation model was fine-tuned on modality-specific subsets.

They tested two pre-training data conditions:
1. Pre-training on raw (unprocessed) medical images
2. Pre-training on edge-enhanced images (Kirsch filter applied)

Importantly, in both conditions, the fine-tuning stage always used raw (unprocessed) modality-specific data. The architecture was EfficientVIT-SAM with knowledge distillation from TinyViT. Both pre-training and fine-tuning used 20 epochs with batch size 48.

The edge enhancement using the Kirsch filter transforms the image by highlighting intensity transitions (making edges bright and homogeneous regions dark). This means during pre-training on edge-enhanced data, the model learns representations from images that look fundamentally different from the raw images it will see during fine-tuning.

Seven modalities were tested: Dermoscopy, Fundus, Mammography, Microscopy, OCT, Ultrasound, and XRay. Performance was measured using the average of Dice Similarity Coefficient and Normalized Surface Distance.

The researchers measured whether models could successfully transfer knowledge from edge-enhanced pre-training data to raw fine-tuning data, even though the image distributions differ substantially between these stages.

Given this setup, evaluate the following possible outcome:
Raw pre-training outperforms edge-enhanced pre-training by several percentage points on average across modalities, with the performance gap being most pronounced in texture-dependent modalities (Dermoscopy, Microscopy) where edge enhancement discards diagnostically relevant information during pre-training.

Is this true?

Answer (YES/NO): NO